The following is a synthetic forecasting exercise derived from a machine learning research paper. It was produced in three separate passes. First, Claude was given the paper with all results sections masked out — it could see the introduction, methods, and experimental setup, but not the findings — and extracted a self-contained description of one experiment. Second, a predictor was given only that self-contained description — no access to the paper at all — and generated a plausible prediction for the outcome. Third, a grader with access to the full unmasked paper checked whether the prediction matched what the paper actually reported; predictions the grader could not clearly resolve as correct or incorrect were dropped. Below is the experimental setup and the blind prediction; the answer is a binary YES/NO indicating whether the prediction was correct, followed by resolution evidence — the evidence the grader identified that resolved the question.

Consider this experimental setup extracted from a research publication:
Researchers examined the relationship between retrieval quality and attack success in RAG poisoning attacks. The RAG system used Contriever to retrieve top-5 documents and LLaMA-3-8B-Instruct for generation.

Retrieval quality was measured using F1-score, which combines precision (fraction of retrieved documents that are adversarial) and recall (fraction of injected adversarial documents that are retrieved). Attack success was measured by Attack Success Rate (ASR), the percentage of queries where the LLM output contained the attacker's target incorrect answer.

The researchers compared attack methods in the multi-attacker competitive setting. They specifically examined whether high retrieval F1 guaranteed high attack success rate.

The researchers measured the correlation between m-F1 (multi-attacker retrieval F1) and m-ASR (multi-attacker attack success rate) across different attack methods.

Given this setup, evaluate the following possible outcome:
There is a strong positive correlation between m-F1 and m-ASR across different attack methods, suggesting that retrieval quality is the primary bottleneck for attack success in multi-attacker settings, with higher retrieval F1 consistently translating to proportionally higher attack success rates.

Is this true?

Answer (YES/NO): NO